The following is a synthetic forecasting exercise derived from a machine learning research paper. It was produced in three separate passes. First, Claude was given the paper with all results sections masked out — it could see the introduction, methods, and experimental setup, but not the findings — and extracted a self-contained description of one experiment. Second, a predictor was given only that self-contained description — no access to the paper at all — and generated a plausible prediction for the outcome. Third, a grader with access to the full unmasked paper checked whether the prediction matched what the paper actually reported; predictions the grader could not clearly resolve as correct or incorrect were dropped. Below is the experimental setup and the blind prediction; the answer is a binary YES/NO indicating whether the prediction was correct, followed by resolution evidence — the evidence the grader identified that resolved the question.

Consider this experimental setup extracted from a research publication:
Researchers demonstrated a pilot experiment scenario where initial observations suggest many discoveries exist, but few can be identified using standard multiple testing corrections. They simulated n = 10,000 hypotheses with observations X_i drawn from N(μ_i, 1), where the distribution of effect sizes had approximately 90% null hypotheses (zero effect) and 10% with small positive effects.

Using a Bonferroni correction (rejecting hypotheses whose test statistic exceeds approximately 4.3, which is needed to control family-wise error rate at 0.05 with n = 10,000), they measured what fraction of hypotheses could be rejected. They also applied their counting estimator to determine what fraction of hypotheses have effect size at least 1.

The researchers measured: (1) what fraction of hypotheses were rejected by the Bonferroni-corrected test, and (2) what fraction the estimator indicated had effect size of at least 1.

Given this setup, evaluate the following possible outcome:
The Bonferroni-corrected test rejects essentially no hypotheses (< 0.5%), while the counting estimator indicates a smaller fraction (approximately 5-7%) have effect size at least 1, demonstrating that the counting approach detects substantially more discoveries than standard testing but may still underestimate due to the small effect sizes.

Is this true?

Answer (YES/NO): NO